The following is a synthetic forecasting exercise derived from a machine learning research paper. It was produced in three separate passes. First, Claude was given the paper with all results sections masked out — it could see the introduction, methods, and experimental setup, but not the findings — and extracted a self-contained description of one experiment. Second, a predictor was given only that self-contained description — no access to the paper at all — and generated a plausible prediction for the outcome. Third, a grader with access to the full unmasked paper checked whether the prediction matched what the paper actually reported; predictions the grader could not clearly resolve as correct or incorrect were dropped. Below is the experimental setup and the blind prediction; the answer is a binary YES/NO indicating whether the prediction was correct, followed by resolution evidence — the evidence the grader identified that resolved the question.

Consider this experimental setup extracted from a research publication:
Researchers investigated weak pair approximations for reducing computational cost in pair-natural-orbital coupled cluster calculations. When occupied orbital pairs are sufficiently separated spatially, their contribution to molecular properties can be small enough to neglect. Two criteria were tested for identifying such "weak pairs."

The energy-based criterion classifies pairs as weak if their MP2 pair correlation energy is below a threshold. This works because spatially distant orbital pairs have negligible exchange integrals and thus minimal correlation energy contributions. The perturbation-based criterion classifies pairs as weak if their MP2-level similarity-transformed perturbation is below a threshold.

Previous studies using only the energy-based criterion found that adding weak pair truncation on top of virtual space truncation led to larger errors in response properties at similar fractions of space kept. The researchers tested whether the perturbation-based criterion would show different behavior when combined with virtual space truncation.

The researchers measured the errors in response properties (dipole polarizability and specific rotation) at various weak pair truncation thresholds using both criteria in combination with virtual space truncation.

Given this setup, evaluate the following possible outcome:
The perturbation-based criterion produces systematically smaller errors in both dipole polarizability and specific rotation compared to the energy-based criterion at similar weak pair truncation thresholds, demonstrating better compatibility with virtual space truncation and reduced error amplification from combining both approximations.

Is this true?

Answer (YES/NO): NO